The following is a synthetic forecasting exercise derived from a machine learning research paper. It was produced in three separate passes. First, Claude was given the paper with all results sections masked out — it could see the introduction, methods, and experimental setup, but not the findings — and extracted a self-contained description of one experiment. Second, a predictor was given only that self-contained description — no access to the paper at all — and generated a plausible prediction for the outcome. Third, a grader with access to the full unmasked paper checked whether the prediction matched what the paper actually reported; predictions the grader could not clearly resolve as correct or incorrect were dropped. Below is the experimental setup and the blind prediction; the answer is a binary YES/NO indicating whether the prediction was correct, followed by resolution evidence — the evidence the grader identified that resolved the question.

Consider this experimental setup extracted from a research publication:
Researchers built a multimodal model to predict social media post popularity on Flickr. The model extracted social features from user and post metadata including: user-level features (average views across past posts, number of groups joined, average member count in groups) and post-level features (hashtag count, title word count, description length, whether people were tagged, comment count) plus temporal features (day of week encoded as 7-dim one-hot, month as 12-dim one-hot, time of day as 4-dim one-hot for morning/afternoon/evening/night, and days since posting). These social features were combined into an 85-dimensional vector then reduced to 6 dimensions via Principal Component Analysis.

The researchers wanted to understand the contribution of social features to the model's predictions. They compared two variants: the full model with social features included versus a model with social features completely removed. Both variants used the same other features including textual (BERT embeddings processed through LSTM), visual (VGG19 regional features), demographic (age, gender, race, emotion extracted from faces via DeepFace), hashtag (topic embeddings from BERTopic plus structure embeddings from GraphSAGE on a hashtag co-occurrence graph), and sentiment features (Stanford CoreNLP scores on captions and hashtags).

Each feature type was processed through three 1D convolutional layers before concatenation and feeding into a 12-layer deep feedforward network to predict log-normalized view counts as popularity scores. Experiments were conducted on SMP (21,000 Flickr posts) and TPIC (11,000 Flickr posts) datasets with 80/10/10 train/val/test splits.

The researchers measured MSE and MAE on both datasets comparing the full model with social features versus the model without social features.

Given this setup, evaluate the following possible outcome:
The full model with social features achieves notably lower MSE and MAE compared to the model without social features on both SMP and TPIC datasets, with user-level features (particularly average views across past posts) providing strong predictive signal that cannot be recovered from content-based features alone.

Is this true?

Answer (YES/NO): NO